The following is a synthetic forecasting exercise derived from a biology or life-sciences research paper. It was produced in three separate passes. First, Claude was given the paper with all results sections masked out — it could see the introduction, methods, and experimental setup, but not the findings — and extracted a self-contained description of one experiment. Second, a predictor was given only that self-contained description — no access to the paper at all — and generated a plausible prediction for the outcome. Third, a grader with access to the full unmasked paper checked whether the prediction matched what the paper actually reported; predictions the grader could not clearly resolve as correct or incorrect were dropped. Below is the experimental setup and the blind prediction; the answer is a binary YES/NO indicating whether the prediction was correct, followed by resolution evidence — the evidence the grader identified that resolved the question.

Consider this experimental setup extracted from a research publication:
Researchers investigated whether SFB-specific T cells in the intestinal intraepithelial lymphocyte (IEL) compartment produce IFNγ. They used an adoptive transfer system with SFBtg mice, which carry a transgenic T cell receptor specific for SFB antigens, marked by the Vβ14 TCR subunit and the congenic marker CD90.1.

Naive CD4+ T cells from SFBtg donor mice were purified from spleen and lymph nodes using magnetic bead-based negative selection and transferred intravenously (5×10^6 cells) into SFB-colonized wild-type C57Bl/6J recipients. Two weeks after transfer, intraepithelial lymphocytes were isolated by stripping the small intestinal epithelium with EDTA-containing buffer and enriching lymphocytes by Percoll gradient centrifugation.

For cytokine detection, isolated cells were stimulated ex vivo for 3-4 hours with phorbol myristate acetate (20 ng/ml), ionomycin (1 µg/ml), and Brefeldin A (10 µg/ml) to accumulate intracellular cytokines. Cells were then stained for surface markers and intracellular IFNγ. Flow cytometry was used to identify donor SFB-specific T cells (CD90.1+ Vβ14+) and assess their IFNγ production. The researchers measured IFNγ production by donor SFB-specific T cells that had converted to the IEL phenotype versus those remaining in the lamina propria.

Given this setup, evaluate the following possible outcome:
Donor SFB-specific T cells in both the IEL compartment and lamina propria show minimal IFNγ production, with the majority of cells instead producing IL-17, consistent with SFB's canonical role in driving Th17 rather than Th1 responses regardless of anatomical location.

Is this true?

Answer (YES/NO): NO